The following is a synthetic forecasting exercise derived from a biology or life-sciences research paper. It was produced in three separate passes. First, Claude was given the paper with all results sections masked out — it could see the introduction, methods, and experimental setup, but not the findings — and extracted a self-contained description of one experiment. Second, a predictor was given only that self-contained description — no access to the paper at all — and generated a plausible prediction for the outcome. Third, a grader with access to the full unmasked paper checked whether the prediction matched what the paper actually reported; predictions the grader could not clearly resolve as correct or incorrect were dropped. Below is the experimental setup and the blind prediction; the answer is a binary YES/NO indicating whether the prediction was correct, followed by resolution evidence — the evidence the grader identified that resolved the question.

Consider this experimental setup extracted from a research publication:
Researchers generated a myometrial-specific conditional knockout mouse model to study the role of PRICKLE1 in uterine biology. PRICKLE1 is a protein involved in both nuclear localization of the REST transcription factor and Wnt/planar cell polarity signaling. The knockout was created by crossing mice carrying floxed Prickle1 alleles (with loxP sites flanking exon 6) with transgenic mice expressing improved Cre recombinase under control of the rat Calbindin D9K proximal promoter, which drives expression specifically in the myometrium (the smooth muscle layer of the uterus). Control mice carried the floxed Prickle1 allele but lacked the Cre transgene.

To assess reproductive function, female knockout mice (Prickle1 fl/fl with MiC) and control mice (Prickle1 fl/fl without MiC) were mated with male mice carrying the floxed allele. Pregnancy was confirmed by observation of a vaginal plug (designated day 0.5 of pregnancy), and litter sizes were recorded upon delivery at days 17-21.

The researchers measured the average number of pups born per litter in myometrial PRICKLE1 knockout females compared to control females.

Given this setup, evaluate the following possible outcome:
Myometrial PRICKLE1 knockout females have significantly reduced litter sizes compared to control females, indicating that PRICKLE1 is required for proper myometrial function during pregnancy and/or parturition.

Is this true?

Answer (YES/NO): YES